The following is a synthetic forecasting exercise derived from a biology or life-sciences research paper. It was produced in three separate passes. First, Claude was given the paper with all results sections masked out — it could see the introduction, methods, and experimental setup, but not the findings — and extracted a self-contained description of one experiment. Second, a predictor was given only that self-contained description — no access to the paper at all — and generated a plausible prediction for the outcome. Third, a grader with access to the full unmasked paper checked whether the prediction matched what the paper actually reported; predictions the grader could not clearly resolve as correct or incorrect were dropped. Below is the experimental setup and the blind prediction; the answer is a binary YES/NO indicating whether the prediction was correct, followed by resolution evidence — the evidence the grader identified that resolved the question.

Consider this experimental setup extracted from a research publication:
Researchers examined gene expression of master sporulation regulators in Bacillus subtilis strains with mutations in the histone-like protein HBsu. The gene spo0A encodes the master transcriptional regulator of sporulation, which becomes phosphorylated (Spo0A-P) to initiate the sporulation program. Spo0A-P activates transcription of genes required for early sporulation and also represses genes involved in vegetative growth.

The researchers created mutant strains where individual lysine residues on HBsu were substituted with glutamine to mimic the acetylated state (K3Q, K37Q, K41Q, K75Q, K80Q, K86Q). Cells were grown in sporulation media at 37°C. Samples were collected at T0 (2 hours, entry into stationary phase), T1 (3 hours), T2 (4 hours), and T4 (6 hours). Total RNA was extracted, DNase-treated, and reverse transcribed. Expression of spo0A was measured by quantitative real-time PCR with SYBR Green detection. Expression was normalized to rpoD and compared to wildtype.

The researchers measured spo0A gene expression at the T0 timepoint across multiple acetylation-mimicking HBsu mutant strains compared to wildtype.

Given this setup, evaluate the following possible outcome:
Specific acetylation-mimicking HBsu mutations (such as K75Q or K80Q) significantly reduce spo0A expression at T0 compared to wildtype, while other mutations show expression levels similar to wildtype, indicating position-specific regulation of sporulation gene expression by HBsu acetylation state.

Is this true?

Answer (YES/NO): NO